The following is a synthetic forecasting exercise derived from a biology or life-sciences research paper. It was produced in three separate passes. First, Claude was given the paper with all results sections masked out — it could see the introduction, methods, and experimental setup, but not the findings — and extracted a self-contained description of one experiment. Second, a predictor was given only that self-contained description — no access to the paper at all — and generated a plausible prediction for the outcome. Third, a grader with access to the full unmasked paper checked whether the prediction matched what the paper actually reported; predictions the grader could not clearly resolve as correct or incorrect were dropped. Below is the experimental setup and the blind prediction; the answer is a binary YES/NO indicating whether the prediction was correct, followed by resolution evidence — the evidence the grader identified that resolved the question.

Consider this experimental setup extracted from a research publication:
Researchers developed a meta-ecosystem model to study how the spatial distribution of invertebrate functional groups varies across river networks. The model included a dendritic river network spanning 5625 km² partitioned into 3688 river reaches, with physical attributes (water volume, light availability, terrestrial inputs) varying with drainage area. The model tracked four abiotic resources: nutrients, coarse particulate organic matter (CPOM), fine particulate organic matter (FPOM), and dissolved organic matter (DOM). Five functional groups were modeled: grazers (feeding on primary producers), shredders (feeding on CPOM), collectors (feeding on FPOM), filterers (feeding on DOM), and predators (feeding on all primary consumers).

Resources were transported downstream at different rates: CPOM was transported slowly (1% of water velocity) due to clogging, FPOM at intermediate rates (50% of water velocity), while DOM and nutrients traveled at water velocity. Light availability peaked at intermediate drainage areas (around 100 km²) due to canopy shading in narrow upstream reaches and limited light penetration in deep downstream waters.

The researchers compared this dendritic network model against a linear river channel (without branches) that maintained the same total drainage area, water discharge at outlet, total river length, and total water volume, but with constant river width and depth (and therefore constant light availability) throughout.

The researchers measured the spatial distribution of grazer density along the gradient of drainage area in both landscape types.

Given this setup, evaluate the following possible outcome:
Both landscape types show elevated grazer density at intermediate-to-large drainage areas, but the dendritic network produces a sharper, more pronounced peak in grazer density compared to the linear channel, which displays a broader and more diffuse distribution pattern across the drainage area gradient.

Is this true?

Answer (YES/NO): NO